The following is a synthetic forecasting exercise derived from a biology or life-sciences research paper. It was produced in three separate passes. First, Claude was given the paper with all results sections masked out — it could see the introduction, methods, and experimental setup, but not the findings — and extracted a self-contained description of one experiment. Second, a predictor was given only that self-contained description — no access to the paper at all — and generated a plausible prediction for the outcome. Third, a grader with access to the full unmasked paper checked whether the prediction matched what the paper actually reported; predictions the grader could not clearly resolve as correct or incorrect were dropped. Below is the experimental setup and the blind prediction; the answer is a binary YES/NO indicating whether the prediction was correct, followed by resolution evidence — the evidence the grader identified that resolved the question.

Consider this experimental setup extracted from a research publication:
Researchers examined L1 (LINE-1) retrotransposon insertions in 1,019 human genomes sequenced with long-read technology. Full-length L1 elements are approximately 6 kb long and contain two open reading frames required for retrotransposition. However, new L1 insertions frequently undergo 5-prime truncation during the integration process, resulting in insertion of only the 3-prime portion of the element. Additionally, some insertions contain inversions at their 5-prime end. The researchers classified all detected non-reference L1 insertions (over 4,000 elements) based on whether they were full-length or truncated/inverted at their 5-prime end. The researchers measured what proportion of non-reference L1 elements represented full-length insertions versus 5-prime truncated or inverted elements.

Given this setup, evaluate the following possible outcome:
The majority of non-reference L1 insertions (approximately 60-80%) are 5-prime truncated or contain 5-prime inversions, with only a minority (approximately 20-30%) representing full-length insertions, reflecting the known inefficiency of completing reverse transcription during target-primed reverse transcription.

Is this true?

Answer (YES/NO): NO